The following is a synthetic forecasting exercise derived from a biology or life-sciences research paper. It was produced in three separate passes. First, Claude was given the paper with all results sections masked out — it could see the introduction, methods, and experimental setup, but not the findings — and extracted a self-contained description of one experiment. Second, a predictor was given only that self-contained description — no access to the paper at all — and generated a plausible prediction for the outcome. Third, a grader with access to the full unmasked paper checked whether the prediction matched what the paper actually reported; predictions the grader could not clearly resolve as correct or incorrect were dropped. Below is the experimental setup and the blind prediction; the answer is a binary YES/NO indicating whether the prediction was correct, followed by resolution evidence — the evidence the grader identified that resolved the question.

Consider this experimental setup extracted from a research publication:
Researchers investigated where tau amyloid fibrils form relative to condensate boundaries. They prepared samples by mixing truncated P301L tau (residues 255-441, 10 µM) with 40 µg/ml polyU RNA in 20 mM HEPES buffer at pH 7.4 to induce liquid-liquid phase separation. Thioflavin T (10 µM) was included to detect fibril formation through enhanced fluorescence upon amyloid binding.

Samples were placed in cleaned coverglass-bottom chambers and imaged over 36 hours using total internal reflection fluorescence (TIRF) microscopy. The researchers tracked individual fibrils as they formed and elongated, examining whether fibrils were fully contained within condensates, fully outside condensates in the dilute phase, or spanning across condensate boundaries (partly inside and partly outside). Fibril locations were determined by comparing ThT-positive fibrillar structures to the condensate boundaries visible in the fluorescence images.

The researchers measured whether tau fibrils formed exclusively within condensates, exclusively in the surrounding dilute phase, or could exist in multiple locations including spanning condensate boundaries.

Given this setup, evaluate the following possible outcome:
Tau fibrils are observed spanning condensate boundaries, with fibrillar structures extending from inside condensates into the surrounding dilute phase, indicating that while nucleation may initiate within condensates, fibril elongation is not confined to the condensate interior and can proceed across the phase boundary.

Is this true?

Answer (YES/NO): YES